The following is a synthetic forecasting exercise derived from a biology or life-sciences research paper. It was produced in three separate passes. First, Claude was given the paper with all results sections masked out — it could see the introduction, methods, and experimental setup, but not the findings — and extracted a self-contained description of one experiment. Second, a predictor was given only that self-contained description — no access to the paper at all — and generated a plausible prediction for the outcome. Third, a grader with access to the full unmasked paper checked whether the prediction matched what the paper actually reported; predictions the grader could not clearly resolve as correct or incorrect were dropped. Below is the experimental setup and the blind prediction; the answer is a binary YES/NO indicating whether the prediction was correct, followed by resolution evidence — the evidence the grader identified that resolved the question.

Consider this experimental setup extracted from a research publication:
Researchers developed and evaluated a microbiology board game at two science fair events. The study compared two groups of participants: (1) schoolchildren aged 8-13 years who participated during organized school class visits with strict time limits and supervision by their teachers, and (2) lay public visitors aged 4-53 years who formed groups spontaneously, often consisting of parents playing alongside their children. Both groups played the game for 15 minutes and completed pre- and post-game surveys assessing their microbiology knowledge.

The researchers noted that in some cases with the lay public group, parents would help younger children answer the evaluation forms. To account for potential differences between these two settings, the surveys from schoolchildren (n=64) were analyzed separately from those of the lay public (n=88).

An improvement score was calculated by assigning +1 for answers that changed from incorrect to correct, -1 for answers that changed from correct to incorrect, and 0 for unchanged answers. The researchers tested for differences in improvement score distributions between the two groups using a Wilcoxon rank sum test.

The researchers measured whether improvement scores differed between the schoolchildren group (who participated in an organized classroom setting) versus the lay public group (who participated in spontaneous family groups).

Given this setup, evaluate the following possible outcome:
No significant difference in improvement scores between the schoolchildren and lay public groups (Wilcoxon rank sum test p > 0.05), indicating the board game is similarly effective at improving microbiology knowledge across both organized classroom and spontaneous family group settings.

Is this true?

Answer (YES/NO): NO